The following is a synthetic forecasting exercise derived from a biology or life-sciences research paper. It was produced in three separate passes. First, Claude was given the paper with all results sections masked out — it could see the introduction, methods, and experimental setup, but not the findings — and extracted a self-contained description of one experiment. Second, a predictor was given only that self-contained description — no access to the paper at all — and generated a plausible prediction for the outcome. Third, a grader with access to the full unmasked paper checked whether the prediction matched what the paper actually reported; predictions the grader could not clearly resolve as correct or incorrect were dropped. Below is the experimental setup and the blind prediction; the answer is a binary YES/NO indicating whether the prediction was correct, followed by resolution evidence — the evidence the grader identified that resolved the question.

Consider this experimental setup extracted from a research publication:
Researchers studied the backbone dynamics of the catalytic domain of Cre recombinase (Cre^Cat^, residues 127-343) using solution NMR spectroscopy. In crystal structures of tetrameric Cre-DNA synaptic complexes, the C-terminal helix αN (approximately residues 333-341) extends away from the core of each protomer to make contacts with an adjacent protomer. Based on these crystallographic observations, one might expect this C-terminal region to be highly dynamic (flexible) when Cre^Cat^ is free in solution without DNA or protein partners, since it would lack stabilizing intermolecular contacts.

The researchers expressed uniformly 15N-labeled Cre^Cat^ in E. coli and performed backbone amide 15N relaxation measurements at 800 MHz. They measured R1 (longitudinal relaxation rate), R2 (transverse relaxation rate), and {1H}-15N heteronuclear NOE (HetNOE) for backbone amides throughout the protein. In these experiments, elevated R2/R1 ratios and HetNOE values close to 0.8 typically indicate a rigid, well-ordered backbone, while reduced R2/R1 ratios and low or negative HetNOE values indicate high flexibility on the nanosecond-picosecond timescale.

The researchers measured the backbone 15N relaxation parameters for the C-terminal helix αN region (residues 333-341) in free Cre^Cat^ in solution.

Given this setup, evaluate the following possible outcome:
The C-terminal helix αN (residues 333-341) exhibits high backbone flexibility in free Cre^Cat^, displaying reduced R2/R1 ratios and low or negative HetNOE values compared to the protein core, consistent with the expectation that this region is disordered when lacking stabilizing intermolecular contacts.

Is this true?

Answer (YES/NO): NO